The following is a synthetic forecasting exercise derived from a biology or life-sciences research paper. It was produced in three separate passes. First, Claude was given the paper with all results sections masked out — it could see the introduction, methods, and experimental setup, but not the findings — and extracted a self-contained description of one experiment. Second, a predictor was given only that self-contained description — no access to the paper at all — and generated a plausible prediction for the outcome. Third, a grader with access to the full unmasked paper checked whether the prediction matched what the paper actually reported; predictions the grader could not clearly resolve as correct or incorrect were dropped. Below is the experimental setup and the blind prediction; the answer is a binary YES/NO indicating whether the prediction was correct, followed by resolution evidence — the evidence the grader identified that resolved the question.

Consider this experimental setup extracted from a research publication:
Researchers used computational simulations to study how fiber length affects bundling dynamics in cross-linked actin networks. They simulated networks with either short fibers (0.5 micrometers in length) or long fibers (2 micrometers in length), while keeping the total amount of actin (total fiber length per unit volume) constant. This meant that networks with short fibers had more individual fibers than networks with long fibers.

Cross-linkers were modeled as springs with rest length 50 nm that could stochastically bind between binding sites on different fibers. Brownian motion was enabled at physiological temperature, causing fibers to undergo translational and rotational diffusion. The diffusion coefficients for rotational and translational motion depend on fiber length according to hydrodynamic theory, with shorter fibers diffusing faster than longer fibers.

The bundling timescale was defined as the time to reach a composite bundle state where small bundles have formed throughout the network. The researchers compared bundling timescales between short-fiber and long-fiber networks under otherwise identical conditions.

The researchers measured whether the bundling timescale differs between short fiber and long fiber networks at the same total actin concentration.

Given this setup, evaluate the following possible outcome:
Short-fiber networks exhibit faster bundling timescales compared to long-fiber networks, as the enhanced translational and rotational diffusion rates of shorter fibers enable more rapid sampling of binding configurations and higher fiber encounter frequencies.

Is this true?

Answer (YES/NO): YES